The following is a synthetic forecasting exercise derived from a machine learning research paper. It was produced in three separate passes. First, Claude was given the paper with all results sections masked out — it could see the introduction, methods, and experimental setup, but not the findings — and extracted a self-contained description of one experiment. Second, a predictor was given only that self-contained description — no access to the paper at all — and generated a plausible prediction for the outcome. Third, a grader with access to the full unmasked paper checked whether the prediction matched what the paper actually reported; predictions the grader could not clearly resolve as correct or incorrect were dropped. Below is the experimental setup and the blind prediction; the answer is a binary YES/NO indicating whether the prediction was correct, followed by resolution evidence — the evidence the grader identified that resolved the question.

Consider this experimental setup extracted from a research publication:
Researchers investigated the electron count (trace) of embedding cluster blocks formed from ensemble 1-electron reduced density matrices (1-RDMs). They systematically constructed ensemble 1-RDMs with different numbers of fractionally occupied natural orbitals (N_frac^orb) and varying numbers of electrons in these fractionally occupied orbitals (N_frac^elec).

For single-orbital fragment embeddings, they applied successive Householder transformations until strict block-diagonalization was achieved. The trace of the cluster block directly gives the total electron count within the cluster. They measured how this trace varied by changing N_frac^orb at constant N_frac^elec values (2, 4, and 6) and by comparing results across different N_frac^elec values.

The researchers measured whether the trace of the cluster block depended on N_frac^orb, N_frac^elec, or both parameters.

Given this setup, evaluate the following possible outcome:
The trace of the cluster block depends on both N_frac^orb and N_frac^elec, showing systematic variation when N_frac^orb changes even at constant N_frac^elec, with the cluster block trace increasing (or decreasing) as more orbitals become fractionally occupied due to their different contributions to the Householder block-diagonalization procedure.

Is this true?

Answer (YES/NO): NO